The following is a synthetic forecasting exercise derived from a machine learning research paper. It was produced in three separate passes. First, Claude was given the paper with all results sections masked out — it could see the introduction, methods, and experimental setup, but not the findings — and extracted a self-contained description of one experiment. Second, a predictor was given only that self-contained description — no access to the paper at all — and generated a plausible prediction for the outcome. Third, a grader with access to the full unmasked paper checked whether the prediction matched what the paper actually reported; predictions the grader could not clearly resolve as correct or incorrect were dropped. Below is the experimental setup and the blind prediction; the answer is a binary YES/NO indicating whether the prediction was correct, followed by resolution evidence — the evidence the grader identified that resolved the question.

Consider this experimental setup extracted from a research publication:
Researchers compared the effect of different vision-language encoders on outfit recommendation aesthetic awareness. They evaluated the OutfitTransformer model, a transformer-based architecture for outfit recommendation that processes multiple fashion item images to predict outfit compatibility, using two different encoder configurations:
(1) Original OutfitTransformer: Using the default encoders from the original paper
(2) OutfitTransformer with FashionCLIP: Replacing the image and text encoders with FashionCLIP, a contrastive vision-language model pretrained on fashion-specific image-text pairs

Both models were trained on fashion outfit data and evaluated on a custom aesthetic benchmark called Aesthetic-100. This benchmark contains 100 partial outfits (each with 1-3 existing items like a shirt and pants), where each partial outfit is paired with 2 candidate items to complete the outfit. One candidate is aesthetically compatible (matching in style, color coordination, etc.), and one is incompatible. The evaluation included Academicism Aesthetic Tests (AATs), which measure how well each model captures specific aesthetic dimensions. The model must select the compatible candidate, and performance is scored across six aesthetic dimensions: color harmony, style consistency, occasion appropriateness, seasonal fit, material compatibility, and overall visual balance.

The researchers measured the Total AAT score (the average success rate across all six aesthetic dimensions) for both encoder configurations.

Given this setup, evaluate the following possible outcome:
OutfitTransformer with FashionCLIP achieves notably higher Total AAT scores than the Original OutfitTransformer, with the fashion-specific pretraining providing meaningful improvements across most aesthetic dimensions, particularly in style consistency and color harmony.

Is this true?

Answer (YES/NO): NO